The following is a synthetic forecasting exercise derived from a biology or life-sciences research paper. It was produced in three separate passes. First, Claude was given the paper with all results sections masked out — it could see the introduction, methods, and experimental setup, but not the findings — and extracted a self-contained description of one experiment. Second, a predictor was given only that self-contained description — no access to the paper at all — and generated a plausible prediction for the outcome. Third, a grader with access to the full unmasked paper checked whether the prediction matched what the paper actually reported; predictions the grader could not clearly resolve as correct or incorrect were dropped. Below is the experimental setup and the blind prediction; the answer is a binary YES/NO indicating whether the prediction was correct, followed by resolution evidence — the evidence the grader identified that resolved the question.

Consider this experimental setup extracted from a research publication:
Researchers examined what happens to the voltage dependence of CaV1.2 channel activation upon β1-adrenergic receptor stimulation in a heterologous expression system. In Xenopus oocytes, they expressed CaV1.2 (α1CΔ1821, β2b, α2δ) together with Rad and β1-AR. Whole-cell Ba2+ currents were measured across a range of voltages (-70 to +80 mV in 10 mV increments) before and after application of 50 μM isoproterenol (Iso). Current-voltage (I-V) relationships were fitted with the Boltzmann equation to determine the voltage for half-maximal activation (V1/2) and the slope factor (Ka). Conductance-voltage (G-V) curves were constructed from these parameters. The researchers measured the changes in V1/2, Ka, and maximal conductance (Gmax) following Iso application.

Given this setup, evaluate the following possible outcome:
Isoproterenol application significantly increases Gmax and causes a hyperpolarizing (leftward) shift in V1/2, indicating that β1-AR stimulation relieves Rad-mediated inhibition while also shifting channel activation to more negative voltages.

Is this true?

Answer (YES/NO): YES